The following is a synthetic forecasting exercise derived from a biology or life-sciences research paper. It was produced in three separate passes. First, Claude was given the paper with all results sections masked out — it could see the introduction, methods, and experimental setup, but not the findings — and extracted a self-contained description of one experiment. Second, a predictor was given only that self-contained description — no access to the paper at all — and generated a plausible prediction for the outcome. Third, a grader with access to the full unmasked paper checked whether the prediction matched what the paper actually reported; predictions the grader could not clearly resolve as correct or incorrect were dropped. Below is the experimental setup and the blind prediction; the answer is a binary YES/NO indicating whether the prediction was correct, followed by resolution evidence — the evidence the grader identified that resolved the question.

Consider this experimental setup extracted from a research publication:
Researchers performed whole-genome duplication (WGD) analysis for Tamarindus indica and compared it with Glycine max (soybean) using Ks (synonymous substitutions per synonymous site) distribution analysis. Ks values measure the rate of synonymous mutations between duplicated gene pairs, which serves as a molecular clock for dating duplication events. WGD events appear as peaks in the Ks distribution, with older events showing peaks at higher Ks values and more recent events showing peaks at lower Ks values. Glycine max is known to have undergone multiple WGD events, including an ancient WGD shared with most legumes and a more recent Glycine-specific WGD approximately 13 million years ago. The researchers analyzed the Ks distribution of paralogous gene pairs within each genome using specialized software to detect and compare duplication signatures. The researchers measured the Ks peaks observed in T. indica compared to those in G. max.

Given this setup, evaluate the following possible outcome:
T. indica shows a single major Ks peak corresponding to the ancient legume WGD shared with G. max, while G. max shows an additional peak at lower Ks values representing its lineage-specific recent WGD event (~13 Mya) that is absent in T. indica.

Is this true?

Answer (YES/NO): NO